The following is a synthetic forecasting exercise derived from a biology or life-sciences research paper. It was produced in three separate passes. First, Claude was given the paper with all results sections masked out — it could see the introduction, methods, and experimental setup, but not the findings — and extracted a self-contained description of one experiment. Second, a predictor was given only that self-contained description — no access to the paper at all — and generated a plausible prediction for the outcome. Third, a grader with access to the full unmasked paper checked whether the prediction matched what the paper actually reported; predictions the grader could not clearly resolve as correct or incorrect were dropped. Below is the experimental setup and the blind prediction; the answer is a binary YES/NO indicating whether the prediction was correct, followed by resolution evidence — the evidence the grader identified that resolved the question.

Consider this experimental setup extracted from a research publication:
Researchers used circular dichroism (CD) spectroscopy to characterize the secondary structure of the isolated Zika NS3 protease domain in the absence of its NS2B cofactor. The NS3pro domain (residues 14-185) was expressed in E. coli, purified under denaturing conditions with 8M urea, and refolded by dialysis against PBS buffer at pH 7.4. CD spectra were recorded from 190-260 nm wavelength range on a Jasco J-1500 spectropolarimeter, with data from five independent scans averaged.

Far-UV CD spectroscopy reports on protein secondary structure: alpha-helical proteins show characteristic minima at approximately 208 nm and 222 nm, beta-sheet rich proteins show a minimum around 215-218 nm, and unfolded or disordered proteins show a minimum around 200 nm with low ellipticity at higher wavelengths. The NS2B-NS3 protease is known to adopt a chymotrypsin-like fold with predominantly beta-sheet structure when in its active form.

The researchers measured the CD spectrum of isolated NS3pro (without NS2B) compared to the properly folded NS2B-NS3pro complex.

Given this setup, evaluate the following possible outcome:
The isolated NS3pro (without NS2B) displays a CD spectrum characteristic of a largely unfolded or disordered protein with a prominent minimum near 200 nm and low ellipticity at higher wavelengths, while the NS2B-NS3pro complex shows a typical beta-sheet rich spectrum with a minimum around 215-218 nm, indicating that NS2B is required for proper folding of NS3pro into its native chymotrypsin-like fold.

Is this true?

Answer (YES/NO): NO